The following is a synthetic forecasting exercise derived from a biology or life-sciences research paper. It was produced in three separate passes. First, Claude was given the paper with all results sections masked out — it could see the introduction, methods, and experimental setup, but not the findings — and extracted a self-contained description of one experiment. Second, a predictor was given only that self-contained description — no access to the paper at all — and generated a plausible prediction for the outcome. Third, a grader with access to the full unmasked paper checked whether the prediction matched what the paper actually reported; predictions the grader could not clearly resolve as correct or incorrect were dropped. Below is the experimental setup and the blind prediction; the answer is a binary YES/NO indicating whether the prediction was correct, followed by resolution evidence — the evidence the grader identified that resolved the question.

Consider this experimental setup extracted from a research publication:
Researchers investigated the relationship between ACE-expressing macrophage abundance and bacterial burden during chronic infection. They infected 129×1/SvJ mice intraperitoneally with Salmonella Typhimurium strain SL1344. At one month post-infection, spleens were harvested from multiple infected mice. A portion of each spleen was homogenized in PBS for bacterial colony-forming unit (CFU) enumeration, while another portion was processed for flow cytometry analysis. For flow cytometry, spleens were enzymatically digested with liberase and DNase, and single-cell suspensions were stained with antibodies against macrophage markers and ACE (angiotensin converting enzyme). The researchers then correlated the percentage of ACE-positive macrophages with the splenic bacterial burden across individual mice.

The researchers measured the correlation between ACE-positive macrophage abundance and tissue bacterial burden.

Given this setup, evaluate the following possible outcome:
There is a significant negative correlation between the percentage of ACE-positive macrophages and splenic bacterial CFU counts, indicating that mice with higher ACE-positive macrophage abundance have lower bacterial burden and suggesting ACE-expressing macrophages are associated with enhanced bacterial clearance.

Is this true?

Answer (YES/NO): YES